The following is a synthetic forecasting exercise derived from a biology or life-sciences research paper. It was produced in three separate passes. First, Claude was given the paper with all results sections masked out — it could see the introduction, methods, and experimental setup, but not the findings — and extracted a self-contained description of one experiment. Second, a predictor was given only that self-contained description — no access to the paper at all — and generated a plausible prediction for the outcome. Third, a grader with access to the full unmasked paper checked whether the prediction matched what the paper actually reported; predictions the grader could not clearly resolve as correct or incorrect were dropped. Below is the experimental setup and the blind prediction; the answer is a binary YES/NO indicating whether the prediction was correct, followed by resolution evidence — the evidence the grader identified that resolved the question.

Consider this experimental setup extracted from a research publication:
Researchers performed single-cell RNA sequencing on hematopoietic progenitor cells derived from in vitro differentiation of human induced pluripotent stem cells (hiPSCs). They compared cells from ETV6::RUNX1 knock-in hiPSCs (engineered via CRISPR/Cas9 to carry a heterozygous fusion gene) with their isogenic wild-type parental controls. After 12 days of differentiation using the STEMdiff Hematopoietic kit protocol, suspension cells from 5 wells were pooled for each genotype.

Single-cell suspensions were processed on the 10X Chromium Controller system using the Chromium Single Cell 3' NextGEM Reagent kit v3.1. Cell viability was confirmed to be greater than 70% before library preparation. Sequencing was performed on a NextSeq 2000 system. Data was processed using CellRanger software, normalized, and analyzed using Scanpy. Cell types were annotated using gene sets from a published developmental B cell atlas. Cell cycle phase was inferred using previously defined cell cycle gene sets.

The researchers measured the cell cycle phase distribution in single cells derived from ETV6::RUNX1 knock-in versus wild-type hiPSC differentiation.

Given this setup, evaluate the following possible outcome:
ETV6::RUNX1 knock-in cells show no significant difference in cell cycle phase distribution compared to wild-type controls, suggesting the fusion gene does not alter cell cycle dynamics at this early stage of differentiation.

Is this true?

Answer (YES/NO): NO